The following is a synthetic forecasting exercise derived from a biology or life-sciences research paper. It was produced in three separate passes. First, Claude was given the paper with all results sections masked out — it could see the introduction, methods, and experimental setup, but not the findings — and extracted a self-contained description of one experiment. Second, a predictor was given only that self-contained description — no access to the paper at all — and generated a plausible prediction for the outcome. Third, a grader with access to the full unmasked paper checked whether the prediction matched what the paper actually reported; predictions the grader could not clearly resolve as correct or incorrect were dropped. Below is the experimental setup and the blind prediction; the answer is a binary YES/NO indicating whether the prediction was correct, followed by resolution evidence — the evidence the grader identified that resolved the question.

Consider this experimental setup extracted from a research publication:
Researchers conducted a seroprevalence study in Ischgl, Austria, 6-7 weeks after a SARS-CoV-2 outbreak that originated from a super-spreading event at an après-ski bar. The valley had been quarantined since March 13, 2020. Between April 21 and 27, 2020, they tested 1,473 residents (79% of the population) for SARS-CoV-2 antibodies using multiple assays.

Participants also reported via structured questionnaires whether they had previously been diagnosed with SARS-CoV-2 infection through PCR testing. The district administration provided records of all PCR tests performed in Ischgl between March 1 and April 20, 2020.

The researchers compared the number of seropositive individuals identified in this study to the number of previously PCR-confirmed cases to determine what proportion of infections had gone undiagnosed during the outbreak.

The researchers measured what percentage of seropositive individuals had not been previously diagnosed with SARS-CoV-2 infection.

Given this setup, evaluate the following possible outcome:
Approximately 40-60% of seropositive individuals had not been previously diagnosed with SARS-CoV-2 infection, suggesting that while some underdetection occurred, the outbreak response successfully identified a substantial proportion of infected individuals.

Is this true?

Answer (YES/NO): NO